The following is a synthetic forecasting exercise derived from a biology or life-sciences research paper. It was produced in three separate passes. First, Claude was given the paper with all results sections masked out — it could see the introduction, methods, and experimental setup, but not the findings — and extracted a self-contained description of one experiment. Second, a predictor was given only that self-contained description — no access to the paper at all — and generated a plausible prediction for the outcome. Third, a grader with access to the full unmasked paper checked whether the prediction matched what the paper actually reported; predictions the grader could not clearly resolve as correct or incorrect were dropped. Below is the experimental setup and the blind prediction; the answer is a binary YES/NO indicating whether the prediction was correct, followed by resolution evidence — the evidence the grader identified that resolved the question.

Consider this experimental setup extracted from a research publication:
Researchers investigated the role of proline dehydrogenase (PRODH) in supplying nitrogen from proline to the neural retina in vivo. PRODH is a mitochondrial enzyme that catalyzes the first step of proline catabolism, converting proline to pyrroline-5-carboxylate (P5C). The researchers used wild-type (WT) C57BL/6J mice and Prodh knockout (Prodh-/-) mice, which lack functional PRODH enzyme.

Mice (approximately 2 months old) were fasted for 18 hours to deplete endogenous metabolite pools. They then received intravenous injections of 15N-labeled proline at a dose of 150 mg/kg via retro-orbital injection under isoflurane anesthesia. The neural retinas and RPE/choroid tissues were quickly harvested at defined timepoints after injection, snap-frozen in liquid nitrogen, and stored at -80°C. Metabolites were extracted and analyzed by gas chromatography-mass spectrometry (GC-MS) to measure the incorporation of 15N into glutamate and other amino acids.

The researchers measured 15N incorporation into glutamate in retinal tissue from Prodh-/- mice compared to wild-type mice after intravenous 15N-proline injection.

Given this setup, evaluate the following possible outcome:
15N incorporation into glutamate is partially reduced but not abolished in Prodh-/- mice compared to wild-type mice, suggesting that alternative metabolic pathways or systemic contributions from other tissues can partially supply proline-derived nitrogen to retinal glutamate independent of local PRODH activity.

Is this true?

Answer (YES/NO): NO